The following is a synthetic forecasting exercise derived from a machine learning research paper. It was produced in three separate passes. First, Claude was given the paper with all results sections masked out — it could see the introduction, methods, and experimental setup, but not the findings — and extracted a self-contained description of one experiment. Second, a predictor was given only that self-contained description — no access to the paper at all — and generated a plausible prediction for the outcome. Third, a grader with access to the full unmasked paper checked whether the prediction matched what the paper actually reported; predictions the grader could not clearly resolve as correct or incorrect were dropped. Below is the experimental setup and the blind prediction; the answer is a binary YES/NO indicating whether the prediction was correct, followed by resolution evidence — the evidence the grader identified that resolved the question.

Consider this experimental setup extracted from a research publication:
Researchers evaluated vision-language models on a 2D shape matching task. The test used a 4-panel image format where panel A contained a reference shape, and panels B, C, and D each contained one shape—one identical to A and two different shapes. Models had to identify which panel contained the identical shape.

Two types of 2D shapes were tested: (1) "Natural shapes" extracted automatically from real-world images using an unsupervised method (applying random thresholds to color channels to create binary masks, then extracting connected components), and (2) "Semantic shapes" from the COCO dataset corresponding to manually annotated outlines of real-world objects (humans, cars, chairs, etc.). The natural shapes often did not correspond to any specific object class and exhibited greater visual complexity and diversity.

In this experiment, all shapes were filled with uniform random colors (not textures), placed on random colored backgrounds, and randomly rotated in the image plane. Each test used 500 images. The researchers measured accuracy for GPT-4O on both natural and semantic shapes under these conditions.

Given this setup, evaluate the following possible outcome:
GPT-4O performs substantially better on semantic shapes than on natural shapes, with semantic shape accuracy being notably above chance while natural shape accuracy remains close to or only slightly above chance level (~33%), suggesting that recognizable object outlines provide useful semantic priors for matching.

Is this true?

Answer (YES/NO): NO